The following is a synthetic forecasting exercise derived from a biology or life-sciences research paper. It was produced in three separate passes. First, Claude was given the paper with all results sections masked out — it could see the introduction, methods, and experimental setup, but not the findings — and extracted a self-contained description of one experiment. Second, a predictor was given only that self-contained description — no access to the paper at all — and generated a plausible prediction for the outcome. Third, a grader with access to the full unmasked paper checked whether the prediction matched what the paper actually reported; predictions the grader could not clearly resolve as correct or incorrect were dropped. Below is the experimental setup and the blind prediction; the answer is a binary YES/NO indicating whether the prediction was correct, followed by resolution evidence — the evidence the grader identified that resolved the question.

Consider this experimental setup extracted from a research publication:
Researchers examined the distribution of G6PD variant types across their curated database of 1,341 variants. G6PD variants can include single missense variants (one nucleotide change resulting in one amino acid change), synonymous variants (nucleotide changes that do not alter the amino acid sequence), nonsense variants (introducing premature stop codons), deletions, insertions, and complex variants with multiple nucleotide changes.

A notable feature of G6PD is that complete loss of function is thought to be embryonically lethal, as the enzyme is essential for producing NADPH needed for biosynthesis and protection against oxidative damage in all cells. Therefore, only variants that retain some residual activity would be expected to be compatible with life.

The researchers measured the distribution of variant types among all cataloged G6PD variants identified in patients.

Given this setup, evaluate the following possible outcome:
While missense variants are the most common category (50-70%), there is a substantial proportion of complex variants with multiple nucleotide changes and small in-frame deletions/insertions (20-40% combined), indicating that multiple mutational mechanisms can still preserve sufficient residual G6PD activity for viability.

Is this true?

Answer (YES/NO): NO